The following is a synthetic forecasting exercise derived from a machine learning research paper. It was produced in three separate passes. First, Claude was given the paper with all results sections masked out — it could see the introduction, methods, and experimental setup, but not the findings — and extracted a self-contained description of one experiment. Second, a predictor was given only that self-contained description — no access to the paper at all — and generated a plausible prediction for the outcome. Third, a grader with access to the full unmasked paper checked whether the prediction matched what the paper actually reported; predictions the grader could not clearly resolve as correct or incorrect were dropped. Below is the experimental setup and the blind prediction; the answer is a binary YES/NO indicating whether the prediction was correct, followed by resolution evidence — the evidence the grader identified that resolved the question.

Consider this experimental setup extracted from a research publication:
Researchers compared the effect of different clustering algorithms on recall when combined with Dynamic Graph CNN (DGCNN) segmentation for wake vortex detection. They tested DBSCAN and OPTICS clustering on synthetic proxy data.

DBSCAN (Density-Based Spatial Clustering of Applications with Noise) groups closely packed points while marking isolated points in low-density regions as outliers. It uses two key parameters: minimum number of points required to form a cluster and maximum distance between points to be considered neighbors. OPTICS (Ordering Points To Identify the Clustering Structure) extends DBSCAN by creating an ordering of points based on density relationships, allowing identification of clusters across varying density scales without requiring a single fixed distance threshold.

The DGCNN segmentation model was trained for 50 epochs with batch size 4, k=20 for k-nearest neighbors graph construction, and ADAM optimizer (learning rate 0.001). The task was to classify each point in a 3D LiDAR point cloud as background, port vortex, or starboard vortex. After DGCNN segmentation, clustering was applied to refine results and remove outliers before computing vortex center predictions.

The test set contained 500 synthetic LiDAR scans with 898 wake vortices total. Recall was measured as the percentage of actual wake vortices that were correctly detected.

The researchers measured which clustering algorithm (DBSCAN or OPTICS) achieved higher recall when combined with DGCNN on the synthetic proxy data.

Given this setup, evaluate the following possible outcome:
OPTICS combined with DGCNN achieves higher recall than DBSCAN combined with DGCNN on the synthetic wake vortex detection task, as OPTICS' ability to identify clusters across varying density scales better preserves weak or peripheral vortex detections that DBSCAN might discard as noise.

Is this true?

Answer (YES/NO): NO